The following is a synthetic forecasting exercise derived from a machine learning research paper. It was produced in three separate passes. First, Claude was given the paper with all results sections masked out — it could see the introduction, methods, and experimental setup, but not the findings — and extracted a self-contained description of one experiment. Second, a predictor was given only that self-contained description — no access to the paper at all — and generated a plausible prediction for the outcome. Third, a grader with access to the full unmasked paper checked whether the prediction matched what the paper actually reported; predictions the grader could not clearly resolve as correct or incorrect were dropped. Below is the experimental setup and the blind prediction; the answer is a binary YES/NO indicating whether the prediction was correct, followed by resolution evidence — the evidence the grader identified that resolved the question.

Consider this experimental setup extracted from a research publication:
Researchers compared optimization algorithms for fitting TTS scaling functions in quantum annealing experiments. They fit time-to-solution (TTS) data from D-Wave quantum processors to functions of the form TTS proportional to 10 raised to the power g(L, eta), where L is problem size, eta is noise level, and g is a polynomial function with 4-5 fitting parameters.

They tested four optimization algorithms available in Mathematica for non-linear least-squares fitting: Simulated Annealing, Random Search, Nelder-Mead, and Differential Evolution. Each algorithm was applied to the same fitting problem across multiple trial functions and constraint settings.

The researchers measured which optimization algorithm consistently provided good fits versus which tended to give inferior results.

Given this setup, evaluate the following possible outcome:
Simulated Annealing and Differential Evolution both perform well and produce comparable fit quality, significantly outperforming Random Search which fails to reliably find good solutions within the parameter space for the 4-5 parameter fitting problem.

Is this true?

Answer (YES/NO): NO